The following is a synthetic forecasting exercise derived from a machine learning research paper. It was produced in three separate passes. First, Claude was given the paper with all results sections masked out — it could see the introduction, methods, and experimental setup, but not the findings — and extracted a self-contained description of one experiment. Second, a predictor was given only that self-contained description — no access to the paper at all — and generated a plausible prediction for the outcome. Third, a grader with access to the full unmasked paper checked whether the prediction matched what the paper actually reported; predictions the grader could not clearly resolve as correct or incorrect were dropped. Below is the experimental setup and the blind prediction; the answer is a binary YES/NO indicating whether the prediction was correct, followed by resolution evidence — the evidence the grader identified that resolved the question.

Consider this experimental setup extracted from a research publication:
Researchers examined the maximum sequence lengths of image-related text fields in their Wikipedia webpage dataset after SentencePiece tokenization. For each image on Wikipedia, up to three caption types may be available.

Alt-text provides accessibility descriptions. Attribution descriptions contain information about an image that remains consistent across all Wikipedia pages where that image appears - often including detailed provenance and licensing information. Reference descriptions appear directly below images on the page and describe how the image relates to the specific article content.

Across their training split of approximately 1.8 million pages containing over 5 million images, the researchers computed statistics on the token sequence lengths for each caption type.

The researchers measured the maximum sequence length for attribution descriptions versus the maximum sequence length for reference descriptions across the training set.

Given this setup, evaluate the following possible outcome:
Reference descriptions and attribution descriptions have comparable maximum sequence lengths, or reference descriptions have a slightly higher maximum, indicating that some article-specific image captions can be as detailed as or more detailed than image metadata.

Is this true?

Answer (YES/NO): NO